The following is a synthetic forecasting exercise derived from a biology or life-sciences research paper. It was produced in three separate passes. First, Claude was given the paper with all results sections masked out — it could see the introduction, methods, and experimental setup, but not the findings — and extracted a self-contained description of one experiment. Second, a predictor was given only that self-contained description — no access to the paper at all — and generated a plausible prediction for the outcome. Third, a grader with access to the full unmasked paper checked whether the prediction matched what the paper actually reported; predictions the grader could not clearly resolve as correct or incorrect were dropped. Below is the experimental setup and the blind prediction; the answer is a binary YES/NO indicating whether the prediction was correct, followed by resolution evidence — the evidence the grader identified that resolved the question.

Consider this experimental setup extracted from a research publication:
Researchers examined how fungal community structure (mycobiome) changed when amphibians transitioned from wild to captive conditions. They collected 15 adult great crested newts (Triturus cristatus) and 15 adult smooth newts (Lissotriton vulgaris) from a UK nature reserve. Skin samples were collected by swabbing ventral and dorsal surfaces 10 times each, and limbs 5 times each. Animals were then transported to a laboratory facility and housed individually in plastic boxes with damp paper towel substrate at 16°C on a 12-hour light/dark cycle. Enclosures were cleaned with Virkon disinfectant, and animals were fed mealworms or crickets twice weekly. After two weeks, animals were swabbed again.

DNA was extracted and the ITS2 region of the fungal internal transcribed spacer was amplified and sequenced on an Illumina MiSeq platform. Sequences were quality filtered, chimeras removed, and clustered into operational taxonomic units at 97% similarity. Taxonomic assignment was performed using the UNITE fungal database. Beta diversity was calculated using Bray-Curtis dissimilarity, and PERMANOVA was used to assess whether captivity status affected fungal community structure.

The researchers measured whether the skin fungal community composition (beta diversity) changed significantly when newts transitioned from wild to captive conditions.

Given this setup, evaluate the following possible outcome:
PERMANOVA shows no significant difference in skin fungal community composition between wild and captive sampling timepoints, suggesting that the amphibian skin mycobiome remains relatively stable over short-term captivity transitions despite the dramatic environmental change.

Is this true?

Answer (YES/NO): NO